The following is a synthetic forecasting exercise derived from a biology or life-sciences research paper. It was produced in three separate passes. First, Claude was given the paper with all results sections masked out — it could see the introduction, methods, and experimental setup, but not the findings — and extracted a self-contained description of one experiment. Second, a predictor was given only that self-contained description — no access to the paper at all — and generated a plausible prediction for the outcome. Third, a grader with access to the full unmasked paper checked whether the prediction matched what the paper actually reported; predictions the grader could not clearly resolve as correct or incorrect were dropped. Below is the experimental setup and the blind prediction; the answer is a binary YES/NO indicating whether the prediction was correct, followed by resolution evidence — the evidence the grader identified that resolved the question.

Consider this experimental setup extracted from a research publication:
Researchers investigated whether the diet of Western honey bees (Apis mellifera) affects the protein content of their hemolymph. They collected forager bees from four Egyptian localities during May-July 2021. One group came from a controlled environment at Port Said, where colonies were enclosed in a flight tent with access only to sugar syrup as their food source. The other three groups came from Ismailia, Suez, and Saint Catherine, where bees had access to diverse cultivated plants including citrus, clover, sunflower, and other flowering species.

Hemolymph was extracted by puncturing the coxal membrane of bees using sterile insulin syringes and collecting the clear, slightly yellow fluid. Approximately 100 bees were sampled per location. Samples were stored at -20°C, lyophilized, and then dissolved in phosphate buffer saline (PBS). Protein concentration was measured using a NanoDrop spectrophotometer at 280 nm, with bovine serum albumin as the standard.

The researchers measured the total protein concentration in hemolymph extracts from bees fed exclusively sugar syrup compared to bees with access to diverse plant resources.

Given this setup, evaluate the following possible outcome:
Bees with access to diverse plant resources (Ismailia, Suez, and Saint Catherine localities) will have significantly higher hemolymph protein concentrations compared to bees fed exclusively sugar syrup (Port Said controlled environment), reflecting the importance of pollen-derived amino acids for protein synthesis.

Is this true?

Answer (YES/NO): YES